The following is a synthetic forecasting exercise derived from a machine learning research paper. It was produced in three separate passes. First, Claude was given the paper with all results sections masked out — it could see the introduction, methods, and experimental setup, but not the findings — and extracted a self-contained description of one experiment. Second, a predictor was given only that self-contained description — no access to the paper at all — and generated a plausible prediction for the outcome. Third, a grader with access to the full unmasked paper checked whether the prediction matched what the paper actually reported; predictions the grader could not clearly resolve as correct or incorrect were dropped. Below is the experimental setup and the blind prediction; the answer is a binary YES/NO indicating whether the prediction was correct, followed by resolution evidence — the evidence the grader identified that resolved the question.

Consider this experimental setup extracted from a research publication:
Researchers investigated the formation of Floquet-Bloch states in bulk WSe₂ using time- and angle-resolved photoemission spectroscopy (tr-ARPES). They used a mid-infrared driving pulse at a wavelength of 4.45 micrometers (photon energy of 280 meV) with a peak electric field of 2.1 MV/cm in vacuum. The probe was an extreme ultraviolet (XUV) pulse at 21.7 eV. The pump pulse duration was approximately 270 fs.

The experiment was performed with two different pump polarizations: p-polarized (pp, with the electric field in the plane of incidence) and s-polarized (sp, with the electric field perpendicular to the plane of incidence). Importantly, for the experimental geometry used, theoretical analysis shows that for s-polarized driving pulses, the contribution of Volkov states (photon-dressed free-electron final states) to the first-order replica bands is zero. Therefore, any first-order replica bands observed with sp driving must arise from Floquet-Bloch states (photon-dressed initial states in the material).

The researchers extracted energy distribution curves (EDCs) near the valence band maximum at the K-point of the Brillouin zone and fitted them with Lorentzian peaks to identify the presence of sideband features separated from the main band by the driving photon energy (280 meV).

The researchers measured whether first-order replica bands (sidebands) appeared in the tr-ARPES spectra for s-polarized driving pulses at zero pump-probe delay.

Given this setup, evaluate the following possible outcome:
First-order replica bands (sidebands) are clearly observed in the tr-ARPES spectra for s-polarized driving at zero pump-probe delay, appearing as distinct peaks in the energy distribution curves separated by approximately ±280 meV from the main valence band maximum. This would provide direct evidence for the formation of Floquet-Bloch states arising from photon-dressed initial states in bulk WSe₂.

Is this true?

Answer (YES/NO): YES